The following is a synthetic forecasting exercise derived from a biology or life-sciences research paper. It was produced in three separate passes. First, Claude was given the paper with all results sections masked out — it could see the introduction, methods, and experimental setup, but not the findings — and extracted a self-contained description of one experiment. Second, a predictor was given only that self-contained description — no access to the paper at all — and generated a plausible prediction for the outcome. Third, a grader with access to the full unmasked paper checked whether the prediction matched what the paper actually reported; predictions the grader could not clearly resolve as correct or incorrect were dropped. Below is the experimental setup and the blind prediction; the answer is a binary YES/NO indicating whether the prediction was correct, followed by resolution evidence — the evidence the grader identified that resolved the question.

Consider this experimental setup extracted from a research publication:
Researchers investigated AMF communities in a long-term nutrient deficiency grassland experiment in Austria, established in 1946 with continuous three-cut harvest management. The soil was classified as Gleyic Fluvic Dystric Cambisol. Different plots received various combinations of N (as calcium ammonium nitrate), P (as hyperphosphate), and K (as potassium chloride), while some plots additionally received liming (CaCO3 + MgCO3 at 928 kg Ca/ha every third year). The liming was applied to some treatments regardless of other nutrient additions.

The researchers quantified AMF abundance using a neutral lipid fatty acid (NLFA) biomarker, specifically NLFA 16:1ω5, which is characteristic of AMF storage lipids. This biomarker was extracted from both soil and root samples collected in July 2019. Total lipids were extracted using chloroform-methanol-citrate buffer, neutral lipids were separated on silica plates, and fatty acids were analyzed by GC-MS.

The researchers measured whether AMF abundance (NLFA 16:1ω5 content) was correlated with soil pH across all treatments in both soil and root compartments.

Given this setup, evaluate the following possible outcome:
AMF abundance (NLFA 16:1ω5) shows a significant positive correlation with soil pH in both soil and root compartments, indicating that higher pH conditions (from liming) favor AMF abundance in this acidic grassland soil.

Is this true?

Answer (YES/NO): YES